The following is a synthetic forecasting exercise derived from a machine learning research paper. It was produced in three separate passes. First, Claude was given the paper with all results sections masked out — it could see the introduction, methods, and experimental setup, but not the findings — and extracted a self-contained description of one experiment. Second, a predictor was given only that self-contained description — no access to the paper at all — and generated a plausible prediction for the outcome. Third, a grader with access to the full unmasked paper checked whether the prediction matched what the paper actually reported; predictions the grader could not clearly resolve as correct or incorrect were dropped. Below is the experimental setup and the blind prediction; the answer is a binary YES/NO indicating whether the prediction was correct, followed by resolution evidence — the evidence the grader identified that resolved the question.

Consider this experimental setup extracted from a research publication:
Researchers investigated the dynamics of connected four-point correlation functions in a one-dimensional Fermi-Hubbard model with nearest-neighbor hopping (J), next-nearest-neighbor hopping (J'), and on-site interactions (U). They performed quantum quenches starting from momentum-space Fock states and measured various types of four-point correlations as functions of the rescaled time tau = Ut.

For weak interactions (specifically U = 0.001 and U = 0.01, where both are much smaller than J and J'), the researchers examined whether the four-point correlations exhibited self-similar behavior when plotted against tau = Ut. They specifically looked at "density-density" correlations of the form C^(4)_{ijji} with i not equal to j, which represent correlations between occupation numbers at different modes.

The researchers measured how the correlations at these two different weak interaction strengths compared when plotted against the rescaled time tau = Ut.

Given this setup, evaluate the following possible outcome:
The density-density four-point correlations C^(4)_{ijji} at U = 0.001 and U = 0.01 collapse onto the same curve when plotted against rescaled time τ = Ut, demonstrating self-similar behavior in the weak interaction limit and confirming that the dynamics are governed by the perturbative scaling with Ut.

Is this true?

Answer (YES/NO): YES